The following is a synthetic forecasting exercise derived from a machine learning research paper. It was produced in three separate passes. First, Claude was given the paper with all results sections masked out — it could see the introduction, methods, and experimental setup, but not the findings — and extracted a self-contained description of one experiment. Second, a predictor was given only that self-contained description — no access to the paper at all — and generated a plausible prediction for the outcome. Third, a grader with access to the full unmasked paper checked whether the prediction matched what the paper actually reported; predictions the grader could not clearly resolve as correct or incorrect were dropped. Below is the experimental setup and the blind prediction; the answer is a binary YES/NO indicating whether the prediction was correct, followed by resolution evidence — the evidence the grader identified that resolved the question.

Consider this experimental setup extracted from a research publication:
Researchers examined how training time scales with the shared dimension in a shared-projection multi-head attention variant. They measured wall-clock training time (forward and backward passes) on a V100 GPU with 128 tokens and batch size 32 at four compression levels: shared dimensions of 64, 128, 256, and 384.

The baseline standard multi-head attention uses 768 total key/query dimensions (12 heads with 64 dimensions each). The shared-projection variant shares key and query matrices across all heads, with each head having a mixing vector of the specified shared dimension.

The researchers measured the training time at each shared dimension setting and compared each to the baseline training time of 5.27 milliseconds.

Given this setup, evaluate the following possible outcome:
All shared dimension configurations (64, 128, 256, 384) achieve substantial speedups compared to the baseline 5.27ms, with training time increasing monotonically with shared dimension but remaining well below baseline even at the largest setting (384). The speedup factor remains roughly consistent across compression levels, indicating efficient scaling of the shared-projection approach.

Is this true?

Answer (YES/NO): NO